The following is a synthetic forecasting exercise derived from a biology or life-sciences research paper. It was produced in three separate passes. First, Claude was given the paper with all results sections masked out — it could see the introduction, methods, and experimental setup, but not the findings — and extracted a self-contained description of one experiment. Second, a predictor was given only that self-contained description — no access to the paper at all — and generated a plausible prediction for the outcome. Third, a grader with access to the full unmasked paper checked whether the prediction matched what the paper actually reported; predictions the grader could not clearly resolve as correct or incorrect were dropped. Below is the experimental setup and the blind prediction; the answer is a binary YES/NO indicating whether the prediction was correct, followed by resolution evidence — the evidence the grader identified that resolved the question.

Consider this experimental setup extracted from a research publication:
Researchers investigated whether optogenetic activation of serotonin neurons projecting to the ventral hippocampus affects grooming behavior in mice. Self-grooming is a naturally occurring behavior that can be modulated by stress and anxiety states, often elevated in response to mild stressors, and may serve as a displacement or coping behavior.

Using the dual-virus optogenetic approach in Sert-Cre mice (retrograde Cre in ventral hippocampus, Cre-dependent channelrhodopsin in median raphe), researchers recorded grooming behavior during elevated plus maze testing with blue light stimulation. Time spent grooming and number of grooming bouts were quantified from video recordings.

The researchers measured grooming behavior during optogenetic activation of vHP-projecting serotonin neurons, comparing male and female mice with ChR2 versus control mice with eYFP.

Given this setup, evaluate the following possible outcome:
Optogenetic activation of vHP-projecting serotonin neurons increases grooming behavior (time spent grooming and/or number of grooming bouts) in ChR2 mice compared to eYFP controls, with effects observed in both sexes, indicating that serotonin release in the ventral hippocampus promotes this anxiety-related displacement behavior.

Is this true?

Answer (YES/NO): NO